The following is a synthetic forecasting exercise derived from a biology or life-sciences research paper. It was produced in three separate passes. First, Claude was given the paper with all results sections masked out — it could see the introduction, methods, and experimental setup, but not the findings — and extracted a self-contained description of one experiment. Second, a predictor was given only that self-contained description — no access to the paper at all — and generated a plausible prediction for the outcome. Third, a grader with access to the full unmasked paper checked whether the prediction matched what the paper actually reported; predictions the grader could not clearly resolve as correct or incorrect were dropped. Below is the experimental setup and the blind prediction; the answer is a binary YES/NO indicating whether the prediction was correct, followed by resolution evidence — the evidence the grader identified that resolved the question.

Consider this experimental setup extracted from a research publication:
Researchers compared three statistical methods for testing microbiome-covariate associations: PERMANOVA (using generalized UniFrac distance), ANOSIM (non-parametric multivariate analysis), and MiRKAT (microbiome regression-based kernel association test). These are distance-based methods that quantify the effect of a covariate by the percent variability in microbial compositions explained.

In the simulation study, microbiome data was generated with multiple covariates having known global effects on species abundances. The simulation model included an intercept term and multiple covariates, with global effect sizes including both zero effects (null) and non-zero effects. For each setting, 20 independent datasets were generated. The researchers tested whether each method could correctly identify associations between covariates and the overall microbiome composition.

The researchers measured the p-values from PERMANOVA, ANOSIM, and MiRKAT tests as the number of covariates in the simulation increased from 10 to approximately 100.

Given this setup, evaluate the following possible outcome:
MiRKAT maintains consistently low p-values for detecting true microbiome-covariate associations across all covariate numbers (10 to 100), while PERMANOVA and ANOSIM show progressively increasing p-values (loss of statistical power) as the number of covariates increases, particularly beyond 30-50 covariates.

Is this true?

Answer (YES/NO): NO